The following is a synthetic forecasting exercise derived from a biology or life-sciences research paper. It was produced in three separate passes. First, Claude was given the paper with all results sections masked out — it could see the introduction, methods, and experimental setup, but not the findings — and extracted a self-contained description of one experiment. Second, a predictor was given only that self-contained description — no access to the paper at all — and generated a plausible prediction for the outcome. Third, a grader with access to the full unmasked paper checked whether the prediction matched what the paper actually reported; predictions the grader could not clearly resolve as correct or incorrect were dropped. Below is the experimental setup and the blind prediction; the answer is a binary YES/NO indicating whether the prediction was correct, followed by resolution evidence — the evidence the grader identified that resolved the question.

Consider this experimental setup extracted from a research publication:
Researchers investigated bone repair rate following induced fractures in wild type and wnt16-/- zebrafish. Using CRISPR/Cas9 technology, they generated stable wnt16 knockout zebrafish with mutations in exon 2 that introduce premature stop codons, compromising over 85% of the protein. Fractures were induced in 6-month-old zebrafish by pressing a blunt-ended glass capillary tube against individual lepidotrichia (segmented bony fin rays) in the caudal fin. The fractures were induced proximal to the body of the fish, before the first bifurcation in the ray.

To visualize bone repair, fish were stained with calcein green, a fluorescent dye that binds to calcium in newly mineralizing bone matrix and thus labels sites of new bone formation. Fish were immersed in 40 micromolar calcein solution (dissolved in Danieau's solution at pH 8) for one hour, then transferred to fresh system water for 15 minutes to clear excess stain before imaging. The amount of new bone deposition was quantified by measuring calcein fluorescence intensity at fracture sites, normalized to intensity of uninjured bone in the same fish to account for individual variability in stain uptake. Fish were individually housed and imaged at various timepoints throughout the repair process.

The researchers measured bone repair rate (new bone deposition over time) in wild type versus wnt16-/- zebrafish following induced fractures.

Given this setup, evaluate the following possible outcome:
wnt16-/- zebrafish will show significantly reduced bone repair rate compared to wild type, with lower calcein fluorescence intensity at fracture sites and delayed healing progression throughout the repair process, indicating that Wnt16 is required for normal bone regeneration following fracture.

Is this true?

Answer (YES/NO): YES